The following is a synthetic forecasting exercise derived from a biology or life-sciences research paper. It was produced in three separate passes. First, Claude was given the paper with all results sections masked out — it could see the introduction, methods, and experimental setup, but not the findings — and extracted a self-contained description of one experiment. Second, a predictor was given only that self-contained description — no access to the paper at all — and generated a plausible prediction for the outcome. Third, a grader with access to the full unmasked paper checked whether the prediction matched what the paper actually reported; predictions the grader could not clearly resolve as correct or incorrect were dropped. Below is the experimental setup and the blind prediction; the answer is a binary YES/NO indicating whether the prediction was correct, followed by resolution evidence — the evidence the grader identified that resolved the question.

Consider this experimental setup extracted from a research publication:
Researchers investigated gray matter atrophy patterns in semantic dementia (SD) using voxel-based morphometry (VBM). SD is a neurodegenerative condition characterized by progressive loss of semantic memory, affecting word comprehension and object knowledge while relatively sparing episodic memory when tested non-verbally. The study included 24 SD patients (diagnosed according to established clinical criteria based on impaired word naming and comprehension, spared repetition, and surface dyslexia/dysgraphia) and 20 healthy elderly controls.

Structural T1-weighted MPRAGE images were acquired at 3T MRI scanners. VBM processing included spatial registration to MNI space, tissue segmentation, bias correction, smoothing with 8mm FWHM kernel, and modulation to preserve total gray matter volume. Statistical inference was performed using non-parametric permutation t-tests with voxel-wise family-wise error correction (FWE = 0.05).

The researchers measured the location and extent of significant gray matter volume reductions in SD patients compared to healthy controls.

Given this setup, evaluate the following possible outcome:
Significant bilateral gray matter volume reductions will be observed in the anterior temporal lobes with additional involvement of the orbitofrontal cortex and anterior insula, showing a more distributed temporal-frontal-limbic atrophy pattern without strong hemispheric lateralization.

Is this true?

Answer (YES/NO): NO